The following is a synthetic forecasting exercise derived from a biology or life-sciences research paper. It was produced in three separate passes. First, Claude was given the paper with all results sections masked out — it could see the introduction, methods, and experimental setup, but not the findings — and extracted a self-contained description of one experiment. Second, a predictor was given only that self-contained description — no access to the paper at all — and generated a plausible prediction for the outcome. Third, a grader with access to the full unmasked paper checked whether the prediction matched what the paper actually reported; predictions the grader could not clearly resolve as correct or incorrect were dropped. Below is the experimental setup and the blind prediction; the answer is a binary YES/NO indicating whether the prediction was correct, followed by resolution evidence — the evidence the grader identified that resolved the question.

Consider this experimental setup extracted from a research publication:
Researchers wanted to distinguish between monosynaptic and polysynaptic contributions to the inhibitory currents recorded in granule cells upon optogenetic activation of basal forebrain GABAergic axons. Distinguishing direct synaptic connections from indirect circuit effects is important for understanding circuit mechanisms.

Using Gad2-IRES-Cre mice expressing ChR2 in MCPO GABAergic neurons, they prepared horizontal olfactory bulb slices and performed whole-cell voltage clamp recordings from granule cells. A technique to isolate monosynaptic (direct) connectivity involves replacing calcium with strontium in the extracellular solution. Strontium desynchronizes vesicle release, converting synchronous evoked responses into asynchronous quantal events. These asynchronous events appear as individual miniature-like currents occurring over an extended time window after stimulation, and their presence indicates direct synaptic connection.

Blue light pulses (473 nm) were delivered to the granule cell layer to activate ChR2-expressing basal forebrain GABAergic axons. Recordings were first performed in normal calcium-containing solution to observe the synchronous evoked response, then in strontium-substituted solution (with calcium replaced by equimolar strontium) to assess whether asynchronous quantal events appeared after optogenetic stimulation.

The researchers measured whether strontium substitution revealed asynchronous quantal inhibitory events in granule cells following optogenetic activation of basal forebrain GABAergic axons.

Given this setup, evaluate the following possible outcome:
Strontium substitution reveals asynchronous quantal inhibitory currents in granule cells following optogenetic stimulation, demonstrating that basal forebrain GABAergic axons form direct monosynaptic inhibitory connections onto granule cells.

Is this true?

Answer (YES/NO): YES